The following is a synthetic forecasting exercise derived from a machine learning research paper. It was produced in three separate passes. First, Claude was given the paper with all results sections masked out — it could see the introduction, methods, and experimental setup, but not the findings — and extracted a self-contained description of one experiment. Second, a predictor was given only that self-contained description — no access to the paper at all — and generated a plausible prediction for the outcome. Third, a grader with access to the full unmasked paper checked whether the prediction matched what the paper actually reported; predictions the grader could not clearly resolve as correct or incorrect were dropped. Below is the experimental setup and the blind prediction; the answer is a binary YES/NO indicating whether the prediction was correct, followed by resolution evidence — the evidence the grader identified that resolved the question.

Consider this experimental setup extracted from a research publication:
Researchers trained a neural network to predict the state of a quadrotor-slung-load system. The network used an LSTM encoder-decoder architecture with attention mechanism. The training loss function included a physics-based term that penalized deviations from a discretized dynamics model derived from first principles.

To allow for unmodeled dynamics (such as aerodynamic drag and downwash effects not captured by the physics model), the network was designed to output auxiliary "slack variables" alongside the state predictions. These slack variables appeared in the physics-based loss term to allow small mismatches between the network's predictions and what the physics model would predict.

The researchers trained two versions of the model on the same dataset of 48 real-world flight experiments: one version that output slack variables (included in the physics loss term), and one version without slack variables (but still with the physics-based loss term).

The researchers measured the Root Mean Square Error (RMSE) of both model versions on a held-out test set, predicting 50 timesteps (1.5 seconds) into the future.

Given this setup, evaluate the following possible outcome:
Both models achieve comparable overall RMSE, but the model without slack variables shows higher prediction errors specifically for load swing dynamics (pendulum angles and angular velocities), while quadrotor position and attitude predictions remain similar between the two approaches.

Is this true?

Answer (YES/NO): NO